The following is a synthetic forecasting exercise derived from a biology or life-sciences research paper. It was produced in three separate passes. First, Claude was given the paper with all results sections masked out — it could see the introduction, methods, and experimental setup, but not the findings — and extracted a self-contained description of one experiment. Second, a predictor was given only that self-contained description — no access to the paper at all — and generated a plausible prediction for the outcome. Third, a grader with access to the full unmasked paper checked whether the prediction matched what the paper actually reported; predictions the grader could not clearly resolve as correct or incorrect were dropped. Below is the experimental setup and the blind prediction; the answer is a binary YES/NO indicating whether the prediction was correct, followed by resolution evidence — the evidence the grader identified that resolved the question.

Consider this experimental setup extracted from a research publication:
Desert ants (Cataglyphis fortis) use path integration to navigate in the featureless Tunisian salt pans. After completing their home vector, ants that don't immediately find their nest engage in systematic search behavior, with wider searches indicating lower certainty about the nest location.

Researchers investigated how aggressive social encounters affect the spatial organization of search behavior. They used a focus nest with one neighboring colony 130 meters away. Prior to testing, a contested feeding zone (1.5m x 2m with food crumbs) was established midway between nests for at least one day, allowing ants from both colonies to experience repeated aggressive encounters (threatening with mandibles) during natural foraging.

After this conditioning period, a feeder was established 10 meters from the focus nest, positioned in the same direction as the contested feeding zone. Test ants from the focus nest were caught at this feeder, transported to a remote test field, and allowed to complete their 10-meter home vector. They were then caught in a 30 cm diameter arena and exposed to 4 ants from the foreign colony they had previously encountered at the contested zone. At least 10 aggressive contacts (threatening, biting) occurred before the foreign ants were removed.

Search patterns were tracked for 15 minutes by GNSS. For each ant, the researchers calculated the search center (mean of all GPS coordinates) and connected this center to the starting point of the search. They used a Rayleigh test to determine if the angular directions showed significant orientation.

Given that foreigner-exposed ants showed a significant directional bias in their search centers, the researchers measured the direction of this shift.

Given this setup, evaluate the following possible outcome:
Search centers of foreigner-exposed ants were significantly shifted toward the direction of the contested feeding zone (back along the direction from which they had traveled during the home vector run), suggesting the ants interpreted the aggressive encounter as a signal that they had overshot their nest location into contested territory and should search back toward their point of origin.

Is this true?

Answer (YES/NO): NO